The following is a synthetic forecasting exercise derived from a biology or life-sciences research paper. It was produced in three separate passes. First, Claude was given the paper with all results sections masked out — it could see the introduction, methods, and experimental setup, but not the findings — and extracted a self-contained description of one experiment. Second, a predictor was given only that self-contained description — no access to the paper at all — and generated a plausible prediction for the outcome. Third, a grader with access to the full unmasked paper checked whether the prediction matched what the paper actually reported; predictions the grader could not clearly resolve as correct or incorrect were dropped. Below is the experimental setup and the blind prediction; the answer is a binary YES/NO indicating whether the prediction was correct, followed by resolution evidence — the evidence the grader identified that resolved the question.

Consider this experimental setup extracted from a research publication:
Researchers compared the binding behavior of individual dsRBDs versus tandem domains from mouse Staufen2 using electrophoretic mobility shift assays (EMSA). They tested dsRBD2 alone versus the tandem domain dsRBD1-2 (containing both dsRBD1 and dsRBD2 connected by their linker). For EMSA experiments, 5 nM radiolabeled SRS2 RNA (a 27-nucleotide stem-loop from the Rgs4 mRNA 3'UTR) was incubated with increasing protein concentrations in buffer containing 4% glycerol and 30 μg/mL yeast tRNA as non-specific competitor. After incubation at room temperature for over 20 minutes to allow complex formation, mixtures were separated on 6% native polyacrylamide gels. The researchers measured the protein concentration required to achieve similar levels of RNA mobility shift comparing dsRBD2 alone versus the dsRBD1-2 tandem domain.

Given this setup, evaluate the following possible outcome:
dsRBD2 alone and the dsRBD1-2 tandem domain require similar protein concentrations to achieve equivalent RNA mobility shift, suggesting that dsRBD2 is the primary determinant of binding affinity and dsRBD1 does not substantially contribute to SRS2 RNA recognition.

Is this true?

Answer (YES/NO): NO